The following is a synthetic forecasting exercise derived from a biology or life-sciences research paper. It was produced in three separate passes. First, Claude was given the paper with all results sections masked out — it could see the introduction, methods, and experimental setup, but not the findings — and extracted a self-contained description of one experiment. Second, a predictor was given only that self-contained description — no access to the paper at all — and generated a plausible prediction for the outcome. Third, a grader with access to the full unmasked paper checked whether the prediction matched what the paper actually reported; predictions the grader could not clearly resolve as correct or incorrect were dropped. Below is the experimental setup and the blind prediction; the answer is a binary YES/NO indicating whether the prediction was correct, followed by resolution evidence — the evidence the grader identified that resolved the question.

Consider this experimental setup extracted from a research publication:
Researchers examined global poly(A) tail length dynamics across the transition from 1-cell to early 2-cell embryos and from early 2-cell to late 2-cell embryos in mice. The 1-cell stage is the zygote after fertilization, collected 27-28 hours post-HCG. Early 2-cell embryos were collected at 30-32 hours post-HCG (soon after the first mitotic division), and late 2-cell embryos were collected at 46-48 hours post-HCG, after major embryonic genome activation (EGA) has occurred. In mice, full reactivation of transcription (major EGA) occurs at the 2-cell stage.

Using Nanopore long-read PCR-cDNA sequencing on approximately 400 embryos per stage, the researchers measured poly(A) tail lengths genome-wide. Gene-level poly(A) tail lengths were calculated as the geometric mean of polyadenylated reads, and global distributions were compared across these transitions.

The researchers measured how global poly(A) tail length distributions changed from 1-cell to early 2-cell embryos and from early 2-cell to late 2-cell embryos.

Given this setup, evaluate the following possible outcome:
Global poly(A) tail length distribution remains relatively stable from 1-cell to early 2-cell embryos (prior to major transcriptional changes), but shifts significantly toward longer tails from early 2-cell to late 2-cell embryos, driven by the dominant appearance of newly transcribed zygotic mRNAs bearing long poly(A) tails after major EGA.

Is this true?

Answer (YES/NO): NO